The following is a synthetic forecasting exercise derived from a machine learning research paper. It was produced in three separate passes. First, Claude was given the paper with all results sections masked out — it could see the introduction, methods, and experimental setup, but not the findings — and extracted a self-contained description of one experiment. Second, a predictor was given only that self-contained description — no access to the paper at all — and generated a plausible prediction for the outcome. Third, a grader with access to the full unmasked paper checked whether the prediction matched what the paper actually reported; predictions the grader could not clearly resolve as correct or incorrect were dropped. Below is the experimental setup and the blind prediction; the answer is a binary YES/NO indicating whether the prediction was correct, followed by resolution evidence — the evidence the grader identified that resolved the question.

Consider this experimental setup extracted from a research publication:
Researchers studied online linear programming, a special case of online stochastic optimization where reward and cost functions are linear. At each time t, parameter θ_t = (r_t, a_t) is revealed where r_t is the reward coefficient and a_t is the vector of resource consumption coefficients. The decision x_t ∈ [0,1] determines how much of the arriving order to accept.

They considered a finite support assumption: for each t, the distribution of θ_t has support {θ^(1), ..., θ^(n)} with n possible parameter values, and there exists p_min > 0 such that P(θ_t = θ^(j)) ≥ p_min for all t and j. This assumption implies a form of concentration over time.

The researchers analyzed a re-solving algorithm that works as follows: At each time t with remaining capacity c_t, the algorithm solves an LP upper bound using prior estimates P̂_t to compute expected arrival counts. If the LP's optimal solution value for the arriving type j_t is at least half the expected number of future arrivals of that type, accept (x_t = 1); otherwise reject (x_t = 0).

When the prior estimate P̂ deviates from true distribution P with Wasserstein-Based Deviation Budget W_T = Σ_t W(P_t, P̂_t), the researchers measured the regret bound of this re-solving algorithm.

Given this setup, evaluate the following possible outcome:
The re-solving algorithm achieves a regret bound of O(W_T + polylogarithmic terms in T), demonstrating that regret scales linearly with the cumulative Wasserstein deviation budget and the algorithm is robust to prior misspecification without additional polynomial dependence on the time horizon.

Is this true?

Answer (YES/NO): NO